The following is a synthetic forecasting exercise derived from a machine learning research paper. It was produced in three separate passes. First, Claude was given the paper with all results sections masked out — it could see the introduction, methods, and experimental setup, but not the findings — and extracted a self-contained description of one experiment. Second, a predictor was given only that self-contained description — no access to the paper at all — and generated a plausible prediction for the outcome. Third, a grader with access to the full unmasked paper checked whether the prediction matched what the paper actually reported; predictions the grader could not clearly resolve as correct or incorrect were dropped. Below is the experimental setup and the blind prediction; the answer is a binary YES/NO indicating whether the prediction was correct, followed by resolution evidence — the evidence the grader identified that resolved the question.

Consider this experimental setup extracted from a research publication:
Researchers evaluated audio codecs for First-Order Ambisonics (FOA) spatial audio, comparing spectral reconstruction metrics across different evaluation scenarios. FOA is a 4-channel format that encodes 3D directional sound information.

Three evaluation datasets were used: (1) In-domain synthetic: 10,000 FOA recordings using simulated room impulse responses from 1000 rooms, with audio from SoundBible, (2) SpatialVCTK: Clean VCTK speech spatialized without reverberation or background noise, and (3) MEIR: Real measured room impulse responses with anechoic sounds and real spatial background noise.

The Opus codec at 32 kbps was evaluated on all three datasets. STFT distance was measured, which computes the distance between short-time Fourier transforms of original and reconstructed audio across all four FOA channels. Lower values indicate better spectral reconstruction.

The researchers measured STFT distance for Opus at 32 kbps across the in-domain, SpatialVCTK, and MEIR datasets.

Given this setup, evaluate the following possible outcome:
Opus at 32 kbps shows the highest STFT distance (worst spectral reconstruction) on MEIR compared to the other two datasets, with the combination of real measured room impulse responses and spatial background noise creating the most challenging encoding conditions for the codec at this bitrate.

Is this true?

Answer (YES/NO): YES